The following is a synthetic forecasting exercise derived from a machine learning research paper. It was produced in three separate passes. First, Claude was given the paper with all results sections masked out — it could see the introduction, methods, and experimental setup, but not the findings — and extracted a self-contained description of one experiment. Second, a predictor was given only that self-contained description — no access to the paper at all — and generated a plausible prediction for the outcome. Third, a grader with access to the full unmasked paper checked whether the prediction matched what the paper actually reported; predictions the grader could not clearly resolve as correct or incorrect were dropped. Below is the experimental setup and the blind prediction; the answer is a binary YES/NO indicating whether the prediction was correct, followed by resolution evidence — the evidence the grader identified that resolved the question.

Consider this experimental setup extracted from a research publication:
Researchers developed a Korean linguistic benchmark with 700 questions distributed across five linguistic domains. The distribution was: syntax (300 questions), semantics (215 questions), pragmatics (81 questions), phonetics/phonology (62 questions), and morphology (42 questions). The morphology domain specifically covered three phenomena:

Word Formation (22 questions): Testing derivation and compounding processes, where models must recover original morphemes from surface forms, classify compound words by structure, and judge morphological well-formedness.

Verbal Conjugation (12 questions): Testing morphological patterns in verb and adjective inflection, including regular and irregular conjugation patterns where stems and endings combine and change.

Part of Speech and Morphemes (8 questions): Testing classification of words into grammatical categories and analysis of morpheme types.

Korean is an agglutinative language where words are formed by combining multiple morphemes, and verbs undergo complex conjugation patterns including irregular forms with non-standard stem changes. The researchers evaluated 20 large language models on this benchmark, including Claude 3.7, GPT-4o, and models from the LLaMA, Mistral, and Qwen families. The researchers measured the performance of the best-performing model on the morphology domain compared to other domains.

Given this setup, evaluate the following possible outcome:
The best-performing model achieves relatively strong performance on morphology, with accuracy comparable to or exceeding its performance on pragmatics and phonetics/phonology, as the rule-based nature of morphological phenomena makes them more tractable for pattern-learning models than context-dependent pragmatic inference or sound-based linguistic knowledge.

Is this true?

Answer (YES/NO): NO